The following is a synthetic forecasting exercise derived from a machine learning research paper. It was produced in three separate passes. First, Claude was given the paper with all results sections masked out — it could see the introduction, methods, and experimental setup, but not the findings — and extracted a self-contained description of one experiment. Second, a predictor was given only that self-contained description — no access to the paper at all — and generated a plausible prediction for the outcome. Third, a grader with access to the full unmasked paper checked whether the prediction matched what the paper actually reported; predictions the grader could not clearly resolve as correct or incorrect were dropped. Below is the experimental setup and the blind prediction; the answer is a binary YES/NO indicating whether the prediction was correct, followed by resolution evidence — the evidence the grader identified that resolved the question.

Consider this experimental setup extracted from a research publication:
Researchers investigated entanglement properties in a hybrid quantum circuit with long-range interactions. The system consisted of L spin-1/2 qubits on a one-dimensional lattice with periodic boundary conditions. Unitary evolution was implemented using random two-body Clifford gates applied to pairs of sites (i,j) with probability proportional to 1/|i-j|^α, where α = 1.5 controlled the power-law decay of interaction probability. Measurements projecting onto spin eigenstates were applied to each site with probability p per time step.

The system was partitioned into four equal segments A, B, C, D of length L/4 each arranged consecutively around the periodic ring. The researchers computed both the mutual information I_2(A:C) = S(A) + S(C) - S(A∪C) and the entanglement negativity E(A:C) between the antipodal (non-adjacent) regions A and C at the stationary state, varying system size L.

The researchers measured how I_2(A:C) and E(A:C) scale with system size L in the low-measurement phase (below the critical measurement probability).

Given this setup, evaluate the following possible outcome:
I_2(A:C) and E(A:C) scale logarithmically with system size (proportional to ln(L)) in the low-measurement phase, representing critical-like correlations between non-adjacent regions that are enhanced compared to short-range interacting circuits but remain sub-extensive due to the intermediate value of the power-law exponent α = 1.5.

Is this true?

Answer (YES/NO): NO